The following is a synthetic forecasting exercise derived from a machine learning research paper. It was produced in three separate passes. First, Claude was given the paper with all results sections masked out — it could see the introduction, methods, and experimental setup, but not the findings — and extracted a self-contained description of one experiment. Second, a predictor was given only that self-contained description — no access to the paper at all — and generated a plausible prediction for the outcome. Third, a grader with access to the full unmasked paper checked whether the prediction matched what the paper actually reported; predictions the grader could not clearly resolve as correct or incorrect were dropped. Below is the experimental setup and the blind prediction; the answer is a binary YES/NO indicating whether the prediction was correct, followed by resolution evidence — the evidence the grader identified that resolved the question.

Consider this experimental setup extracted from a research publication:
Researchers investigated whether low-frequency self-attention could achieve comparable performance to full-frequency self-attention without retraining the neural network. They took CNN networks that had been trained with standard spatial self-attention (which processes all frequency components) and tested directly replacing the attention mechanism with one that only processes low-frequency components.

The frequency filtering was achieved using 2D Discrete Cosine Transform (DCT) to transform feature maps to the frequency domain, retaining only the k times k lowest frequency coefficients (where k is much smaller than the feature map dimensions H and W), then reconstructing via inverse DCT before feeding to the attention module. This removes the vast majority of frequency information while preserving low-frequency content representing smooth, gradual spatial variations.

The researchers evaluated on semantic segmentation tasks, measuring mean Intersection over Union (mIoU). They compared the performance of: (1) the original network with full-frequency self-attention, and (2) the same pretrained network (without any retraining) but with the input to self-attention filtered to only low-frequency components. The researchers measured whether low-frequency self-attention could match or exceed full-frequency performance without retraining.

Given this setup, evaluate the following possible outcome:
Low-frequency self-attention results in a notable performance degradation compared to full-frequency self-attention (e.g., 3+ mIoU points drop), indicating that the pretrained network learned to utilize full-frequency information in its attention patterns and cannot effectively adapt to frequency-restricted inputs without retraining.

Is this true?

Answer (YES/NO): NO